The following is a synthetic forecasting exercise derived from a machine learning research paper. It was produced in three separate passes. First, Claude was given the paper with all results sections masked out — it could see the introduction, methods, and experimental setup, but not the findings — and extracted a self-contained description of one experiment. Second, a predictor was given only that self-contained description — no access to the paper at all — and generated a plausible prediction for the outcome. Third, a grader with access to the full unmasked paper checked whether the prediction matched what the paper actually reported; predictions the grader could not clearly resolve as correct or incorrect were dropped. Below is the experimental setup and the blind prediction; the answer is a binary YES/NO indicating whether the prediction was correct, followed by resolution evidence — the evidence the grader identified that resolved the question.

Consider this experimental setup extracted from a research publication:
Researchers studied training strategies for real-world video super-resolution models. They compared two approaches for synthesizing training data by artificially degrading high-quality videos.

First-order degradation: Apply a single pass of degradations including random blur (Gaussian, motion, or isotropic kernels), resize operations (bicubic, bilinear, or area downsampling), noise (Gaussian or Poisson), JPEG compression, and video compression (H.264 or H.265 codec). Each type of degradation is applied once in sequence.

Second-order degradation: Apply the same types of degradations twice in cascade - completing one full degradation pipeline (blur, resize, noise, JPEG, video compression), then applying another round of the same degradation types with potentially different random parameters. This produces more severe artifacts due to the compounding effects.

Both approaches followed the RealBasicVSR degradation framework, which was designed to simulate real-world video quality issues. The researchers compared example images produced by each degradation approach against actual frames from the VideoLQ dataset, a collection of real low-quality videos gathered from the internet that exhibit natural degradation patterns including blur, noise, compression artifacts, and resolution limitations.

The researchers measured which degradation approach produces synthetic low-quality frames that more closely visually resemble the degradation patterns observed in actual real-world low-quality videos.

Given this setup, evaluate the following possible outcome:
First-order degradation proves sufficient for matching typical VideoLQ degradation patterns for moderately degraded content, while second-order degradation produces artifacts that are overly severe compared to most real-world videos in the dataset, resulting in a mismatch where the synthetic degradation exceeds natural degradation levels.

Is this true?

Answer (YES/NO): YES